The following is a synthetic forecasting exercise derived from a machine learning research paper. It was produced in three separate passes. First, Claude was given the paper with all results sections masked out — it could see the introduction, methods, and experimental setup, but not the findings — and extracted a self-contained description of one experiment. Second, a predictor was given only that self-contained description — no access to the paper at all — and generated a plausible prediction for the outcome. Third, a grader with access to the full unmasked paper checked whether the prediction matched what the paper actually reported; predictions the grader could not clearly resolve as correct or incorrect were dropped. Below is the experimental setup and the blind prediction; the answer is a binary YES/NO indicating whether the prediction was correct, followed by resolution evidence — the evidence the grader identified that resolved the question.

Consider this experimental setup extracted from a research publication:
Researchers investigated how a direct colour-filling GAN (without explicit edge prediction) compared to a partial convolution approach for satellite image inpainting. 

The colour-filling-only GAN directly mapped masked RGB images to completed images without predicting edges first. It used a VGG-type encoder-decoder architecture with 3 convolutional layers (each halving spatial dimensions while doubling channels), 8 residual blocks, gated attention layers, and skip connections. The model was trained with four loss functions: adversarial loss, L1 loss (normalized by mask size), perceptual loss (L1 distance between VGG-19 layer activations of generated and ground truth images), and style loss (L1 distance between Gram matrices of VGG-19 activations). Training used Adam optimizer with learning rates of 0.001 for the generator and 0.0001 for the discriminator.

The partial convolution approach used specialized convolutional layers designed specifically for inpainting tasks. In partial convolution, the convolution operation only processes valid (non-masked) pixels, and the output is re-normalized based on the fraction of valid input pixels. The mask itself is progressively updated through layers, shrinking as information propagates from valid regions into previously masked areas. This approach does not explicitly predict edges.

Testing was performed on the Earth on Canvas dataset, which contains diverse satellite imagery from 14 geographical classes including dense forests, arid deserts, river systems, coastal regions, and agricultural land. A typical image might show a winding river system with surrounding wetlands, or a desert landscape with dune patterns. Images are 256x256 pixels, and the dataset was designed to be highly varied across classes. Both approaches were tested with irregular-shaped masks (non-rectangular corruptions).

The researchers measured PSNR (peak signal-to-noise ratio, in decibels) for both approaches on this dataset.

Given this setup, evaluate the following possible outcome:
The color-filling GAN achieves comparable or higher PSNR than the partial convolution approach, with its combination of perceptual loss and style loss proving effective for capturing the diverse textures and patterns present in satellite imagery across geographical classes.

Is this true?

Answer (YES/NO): NO